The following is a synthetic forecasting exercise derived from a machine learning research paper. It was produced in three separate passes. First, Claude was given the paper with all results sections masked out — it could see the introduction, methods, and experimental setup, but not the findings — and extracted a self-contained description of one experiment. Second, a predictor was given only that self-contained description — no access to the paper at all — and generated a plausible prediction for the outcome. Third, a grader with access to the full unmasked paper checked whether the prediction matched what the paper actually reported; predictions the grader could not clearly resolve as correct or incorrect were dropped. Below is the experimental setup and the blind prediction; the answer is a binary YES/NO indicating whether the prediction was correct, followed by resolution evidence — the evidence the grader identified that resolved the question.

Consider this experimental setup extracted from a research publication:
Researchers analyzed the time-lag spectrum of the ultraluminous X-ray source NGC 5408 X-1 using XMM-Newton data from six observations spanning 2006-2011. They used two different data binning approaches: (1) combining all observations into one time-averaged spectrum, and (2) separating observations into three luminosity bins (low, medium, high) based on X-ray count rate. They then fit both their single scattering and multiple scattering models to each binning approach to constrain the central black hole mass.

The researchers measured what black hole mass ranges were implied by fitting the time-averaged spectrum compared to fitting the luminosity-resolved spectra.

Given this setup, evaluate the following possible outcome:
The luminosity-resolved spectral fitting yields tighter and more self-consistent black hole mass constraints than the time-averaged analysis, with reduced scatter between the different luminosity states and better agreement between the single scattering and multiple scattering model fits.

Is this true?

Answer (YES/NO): YES